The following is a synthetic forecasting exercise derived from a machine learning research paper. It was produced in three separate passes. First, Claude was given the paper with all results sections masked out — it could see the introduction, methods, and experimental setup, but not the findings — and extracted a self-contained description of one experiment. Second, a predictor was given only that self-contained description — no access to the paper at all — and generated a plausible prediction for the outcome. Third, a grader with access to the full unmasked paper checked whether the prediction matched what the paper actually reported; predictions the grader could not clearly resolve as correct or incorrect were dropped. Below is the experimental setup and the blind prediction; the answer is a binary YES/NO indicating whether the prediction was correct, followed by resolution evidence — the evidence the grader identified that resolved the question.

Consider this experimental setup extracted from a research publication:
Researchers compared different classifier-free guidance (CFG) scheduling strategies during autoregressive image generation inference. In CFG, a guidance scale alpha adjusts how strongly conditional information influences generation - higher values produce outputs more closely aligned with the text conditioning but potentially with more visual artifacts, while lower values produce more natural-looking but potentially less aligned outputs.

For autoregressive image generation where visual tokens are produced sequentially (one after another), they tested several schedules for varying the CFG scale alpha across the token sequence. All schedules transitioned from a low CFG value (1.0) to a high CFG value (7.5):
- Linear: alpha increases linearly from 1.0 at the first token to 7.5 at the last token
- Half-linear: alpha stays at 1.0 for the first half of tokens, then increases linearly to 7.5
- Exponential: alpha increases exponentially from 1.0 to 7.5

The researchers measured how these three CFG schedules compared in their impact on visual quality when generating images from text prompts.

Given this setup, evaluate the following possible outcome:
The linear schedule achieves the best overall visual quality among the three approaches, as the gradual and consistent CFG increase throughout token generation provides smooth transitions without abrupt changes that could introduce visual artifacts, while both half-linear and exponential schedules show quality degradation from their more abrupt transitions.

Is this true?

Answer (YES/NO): NO